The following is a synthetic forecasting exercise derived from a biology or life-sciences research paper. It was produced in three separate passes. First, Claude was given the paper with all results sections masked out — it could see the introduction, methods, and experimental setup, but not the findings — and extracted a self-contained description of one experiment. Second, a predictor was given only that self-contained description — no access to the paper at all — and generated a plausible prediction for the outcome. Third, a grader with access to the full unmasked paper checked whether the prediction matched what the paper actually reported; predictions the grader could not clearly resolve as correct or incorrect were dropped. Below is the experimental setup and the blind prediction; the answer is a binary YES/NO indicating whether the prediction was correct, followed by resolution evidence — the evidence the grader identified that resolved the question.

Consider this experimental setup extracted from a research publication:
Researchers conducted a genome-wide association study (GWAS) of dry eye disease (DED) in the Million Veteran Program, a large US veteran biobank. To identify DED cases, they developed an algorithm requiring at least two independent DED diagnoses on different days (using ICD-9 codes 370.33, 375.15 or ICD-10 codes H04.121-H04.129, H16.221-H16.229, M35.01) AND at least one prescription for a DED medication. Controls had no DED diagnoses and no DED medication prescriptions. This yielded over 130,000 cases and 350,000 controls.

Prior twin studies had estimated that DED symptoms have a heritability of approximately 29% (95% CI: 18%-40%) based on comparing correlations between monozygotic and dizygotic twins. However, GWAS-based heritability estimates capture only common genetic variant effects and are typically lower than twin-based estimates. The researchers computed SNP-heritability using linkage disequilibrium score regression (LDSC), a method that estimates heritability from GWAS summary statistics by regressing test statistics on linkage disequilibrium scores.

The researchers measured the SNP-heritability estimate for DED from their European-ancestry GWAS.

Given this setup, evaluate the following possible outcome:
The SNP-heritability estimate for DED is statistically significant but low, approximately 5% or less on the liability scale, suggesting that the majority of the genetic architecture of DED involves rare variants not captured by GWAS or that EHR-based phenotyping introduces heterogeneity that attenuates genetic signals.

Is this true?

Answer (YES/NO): NO